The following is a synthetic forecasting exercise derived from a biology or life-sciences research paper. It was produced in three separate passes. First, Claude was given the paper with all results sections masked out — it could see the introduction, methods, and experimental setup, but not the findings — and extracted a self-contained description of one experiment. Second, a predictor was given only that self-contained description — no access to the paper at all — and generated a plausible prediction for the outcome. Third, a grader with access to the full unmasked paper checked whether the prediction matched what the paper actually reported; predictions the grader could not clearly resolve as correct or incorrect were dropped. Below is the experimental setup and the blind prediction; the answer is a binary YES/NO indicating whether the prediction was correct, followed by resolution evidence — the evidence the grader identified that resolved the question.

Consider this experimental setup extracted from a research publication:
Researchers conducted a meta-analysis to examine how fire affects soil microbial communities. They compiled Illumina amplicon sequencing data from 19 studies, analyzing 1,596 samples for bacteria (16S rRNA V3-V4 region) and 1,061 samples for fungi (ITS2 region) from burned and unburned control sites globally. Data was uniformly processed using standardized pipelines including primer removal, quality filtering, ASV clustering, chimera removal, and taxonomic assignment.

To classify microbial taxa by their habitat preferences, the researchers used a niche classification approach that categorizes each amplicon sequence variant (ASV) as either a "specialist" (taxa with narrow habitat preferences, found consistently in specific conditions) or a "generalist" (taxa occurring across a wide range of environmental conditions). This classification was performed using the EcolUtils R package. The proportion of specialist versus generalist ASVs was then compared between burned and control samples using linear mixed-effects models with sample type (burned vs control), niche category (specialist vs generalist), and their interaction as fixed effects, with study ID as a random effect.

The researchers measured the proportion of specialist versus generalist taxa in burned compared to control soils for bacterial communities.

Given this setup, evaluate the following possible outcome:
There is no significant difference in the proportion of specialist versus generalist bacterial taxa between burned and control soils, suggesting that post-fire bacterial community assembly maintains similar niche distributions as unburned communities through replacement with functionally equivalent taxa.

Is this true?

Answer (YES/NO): NO